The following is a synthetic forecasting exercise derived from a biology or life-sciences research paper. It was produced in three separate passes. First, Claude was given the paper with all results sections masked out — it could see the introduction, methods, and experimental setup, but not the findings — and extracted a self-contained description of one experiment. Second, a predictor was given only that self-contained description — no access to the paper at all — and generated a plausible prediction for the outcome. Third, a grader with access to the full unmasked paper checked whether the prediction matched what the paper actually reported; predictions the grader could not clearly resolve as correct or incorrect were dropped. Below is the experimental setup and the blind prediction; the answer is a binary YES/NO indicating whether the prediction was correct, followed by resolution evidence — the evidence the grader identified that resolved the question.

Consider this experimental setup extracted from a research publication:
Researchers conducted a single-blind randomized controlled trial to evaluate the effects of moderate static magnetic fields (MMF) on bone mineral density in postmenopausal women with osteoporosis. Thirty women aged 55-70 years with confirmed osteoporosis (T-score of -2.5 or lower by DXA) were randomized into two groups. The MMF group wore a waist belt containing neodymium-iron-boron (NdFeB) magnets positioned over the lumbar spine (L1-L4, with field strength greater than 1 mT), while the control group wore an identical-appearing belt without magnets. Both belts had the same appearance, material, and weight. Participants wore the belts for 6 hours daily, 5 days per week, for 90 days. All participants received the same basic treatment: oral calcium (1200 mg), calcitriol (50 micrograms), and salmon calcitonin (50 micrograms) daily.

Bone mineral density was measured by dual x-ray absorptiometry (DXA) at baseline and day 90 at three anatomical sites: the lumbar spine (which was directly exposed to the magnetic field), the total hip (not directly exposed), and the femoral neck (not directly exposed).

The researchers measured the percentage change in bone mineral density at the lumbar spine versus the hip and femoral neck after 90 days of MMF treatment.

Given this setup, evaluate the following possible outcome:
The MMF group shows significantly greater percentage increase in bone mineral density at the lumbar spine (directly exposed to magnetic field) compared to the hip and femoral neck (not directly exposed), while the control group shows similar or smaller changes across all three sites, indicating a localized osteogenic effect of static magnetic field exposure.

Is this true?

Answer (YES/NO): NO